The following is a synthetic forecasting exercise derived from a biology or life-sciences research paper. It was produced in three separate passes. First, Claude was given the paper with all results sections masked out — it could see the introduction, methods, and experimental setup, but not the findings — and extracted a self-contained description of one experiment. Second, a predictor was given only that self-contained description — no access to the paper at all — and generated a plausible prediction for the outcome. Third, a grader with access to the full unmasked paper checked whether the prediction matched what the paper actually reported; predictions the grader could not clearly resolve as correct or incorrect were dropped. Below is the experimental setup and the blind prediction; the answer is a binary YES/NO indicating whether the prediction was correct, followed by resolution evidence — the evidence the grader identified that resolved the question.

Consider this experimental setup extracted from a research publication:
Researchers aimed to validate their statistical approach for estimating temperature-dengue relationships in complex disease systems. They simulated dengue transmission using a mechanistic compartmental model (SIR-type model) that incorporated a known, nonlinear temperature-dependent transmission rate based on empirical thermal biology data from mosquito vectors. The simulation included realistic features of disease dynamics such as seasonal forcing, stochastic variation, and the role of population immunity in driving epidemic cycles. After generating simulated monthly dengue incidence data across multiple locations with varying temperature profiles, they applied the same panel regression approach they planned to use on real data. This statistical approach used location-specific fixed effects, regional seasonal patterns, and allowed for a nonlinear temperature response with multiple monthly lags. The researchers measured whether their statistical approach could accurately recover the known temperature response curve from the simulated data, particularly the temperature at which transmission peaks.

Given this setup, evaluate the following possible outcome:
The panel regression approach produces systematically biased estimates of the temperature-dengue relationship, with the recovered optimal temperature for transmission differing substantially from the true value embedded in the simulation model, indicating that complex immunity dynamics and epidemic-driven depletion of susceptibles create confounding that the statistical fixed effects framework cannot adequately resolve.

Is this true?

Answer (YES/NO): NO